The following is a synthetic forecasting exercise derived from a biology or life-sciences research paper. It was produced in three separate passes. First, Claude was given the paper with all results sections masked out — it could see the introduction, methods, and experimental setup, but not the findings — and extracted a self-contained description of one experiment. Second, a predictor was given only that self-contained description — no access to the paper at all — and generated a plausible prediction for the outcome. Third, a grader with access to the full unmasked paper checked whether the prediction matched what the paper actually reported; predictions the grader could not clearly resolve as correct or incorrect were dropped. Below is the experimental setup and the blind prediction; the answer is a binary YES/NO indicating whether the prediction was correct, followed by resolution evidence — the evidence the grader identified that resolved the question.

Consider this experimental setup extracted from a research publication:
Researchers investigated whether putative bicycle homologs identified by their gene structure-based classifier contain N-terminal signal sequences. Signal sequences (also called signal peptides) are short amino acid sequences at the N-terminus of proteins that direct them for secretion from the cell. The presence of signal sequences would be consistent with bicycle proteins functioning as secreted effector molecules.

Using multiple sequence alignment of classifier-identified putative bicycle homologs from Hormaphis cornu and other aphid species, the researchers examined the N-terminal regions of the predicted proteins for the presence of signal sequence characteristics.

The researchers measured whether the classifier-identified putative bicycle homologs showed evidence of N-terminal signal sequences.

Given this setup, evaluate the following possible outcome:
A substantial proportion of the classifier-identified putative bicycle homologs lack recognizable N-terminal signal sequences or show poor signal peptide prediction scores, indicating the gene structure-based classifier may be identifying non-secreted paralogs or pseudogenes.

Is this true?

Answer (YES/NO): NO